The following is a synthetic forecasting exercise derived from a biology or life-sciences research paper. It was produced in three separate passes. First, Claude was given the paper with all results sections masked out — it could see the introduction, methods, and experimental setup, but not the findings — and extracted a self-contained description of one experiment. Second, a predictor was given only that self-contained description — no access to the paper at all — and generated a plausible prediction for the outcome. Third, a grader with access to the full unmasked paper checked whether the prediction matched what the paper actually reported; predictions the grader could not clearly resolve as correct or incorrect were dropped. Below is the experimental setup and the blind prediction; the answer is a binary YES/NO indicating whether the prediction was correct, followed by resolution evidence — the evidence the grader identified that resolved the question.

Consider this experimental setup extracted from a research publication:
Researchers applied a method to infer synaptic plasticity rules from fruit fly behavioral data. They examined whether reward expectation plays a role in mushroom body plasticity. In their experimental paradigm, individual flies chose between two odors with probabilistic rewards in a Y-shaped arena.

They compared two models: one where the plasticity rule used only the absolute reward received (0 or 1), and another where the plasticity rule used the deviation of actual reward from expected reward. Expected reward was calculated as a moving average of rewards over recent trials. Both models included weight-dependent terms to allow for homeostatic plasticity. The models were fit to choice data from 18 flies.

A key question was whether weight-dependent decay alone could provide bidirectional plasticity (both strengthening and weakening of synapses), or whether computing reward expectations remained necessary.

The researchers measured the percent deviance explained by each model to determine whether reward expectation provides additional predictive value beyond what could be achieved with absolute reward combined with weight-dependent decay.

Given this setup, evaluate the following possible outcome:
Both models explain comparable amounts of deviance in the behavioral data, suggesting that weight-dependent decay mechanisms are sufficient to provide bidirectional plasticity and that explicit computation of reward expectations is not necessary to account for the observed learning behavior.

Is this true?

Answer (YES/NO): NO